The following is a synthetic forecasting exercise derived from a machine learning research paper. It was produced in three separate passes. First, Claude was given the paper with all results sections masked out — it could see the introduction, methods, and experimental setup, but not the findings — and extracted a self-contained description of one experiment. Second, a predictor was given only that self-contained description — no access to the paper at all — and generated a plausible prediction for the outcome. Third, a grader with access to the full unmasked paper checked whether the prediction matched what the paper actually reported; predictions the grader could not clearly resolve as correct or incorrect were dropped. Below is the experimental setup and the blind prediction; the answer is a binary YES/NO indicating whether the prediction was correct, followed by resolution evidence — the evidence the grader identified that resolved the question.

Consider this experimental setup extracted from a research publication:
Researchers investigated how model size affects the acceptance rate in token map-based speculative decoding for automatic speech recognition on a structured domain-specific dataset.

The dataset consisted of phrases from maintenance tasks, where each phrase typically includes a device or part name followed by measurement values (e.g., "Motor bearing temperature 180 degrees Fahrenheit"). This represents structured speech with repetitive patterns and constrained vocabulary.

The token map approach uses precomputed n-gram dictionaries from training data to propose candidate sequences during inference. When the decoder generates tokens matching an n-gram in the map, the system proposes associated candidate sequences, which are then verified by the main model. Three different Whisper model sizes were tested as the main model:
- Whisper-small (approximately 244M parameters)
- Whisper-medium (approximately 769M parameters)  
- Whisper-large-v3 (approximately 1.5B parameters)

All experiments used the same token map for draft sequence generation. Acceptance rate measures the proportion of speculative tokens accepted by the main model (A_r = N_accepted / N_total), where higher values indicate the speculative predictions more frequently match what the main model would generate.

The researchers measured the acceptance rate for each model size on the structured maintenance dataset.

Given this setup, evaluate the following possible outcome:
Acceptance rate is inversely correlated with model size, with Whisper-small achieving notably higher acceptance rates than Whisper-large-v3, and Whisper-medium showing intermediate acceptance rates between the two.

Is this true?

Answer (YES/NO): YES